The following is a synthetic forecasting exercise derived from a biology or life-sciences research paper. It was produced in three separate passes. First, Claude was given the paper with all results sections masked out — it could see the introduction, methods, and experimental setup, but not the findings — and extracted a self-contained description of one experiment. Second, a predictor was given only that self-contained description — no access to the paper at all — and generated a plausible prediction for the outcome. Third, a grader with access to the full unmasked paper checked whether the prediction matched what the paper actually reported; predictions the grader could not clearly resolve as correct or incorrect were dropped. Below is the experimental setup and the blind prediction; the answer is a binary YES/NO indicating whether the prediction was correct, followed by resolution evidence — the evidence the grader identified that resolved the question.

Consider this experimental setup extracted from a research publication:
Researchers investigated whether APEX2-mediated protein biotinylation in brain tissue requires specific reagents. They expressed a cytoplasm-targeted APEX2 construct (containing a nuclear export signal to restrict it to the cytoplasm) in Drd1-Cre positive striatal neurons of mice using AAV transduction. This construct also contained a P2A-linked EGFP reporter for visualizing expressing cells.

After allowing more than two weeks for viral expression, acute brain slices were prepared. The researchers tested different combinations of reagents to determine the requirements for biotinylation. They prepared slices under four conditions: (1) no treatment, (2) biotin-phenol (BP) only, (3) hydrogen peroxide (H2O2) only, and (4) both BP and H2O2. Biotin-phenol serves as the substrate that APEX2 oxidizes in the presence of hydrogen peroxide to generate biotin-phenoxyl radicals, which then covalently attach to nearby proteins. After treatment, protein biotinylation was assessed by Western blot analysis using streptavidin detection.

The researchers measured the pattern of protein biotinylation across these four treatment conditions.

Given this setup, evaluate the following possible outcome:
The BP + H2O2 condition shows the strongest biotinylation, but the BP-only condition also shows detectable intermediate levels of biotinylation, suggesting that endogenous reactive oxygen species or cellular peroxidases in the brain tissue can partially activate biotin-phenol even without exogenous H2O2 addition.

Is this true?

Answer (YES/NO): NO